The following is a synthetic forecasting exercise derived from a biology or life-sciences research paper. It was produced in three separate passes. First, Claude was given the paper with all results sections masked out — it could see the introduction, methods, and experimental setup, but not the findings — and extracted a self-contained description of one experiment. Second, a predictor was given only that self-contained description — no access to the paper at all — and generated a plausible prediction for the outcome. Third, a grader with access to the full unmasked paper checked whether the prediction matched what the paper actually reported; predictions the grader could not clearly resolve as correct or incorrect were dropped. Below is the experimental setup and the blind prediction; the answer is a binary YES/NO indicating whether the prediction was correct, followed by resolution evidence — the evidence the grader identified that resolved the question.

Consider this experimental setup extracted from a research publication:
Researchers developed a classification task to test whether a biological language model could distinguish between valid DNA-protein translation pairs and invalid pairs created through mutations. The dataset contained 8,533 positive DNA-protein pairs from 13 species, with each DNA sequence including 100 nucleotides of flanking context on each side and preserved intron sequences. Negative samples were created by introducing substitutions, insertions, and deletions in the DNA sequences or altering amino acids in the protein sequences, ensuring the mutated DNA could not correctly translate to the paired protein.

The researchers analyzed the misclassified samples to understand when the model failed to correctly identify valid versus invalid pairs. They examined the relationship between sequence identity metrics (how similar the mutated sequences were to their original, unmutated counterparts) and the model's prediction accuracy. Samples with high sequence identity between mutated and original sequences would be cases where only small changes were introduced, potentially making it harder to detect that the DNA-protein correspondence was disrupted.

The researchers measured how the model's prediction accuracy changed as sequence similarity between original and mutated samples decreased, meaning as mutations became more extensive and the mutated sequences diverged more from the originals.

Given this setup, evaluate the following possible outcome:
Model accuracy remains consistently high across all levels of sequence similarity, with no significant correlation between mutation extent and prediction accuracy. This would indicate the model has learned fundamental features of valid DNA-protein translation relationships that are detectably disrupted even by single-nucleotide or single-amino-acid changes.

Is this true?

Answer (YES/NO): NO